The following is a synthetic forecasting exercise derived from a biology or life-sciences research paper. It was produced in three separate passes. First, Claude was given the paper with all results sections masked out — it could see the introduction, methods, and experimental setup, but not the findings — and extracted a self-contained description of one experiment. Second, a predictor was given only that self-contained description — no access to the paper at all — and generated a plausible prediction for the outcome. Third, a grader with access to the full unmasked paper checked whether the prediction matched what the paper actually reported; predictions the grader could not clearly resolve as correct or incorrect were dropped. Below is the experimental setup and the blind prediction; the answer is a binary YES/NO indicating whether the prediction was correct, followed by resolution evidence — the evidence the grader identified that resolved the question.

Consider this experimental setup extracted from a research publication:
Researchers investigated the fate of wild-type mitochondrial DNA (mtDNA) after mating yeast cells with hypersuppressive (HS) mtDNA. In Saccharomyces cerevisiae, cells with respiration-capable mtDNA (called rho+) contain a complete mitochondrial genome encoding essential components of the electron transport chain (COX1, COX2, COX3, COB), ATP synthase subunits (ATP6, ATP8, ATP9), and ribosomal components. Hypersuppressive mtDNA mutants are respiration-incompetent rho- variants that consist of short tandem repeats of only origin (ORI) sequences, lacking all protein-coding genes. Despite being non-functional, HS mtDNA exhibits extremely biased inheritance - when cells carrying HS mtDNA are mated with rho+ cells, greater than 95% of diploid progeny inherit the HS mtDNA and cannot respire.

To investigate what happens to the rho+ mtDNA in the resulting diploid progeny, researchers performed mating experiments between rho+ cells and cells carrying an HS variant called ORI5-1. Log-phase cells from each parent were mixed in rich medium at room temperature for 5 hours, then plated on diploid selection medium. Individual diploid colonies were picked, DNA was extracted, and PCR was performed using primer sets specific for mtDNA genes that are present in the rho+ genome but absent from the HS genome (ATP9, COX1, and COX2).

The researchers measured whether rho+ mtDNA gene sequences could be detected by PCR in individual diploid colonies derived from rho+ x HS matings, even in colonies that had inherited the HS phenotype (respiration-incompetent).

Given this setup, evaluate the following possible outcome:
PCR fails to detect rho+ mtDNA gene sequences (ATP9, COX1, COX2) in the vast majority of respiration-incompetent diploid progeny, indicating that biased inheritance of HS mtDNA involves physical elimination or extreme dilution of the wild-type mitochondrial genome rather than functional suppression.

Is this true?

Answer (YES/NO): NO